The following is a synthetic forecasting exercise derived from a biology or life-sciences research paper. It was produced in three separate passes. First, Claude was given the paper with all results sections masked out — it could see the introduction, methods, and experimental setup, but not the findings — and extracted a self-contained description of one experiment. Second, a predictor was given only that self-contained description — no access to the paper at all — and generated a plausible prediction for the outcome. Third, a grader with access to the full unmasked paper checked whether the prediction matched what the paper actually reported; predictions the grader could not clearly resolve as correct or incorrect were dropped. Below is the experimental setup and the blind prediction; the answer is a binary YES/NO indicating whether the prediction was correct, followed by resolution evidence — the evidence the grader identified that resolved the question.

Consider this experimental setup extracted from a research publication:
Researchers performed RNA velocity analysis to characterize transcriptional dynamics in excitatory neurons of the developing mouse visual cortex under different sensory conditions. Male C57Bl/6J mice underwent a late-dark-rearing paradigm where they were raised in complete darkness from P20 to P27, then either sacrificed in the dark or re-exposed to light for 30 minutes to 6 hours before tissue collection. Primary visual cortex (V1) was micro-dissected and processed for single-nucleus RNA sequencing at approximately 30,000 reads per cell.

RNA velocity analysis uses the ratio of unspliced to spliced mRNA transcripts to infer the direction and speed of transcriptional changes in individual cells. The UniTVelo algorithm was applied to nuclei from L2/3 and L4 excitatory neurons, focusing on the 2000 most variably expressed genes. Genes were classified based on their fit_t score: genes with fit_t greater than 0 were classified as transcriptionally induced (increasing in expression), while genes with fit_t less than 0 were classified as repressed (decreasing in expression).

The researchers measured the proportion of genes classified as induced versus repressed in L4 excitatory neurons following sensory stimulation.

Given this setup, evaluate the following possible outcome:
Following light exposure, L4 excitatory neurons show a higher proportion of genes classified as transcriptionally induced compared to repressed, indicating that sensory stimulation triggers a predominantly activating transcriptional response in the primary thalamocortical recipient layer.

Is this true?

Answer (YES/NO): YES